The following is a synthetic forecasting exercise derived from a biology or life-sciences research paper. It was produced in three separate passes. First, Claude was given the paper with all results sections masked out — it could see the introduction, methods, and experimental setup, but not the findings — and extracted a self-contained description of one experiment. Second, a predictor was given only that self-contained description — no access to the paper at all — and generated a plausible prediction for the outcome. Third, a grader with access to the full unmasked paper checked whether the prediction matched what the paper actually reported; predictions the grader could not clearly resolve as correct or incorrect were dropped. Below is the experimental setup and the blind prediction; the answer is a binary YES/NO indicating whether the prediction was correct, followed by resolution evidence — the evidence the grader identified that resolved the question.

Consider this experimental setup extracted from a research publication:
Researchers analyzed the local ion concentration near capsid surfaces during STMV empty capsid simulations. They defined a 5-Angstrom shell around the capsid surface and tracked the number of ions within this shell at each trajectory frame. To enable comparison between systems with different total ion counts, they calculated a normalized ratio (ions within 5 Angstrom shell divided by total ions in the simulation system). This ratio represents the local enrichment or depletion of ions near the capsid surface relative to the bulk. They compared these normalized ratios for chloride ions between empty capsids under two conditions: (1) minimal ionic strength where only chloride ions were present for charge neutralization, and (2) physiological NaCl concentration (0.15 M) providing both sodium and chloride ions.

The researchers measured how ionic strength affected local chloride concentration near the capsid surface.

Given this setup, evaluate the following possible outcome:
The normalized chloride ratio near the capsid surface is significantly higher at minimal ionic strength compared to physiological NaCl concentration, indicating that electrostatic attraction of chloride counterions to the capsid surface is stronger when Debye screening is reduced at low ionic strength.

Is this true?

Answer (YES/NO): NO